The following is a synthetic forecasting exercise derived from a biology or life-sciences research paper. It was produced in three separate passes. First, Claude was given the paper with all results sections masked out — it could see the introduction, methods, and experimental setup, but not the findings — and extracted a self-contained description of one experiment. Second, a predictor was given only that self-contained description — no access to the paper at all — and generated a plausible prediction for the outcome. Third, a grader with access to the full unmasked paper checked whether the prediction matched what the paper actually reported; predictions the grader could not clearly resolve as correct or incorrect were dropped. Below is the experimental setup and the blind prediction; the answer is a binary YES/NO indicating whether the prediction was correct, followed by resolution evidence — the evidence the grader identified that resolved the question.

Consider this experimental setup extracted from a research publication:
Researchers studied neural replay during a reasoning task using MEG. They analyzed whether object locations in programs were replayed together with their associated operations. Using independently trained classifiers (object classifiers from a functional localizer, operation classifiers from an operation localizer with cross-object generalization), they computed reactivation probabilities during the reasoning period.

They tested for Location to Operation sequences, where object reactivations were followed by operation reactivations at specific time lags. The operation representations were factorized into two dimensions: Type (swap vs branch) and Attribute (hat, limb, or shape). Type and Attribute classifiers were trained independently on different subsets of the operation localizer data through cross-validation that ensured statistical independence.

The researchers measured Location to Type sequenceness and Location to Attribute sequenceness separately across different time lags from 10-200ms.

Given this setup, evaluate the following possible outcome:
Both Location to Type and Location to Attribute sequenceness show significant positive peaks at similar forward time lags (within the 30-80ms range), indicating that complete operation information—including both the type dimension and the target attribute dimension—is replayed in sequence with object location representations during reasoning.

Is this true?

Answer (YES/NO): NO